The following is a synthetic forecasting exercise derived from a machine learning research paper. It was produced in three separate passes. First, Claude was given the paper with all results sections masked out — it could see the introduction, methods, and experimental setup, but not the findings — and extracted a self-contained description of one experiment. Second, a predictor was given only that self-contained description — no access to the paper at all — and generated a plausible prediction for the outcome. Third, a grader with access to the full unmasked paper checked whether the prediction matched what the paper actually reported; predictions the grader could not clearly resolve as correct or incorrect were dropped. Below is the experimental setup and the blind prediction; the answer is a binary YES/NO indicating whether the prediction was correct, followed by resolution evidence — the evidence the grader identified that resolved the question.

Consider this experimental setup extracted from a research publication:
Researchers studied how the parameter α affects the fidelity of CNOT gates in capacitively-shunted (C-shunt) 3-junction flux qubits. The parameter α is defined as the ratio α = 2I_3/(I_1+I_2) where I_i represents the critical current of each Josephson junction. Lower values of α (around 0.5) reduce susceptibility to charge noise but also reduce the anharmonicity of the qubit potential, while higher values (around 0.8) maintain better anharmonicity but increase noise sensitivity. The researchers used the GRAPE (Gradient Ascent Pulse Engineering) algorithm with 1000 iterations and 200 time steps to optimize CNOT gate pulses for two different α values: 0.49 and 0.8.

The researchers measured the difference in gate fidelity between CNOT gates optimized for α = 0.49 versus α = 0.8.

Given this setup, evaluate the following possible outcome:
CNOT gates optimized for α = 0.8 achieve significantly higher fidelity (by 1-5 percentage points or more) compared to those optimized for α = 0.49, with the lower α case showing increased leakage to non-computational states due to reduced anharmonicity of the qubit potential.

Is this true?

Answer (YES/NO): NO